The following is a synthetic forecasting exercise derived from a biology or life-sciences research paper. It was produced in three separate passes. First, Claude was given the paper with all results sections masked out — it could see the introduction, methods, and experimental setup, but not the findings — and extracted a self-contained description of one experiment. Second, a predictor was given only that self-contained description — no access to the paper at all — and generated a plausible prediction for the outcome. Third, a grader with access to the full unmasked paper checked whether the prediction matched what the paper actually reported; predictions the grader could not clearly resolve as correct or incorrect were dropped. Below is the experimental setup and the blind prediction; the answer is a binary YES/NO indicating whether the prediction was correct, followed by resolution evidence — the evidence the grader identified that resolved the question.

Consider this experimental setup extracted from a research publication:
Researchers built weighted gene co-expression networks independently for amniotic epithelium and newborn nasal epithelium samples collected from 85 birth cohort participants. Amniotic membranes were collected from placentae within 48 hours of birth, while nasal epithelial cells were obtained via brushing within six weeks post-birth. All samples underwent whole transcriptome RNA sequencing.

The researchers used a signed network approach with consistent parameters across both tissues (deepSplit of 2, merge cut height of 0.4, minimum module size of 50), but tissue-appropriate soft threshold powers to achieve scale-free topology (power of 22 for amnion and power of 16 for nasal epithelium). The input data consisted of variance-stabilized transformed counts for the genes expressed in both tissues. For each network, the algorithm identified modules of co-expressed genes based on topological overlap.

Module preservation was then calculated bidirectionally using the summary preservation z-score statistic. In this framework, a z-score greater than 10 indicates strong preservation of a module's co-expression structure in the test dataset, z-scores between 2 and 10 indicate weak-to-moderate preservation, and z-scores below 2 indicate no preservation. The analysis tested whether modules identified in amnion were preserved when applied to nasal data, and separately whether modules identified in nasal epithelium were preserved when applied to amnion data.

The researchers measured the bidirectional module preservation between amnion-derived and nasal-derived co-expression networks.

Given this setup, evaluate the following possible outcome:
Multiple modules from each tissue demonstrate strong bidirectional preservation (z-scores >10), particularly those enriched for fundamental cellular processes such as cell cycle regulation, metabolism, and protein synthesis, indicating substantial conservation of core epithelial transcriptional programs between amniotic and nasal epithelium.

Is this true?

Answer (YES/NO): YES